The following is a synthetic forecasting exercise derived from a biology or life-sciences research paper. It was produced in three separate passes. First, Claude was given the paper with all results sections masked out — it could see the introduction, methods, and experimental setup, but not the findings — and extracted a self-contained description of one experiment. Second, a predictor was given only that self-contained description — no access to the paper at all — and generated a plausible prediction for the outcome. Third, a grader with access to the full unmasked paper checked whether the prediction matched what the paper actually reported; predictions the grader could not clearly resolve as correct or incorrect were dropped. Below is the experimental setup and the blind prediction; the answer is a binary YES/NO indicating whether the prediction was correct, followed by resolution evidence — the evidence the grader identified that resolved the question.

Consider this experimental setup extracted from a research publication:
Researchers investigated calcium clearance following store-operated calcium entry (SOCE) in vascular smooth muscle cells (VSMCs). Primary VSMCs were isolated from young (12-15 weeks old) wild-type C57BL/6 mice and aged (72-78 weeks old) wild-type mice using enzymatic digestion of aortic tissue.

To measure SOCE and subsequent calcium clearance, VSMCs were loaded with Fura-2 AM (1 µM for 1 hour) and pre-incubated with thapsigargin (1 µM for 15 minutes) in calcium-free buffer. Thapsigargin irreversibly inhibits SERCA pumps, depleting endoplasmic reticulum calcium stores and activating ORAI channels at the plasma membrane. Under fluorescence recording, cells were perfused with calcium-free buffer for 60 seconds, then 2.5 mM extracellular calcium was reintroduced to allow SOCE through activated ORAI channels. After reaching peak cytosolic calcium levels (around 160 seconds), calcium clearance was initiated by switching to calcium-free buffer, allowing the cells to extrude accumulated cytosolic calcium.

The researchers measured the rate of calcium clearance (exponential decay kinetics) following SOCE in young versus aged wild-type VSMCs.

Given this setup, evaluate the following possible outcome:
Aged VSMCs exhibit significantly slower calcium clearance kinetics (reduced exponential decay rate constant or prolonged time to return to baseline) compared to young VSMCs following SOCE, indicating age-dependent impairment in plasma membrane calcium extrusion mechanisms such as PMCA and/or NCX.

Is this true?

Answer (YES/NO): YES